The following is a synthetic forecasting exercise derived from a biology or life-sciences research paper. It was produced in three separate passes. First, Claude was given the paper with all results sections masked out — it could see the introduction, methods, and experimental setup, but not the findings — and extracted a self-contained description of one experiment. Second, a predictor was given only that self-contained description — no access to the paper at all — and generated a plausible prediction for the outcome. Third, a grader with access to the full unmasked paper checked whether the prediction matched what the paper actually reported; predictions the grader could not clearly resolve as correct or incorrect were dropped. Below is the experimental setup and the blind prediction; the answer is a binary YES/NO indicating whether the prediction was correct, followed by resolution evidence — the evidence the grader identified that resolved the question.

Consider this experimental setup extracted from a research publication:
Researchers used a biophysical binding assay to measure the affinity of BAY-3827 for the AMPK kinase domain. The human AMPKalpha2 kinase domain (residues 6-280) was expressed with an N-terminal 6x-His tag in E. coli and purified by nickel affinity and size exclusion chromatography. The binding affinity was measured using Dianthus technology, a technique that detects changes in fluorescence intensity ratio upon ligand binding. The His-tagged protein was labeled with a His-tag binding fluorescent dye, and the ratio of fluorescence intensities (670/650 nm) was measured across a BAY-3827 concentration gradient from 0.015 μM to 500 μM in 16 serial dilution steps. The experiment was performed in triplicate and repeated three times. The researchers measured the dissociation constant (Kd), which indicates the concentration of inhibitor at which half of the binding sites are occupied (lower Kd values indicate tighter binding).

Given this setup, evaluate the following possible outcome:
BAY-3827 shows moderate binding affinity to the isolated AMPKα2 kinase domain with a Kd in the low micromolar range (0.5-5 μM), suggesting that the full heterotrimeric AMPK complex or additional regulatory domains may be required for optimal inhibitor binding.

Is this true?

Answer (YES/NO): YES